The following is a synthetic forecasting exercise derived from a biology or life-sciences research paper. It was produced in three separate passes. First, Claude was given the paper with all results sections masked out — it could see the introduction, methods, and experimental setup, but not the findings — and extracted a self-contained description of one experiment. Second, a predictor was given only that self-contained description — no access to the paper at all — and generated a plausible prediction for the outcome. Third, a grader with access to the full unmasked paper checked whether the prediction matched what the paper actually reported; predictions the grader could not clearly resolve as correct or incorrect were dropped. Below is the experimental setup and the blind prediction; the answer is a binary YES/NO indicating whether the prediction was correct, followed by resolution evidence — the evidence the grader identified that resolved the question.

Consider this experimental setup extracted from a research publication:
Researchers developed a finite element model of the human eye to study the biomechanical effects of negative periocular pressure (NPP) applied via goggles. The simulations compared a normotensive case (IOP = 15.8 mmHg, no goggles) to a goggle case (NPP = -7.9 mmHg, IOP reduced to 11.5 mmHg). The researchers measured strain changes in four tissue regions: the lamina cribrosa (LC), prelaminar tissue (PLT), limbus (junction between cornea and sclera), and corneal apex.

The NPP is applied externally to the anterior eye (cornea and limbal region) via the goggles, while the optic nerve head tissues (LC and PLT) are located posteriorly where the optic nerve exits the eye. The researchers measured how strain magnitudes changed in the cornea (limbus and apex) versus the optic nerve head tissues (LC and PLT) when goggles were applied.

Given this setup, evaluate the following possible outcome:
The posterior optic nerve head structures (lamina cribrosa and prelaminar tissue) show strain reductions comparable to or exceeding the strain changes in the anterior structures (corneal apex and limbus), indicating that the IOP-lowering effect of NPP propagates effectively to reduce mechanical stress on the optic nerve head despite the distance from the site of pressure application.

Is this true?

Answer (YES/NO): YES